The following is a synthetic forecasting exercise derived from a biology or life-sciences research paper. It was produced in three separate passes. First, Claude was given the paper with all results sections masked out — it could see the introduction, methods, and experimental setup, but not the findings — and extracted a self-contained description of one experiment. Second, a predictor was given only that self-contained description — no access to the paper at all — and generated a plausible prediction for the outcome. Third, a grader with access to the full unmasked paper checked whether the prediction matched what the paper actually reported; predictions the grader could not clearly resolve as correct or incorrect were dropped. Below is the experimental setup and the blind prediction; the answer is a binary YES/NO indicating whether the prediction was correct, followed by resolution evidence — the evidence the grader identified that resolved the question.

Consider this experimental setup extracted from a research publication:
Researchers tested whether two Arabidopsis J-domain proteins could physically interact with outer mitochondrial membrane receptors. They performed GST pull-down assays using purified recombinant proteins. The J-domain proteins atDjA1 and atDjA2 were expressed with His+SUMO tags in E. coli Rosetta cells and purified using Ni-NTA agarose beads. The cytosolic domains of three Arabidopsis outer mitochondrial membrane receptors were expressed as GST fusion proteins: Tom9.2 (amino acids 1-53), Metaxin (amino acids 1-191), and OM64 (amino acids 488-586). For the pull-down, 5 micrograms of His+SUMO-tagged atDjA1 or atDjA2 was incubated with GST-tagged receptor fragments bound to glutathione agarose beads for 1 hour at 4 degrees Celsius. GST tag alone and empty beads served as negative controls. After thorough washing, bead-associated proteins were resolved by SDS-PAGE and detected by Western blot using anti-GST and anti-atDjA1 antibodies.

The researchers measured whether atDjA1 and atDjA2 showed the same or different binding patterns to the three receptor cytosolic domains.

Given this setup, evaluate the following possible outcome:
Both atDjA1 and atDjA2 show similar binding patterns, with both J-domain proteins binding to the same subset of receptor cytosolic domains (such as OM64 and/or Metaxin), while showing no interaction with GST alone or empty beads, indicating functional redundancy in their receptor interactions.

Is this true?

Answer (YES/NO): NO